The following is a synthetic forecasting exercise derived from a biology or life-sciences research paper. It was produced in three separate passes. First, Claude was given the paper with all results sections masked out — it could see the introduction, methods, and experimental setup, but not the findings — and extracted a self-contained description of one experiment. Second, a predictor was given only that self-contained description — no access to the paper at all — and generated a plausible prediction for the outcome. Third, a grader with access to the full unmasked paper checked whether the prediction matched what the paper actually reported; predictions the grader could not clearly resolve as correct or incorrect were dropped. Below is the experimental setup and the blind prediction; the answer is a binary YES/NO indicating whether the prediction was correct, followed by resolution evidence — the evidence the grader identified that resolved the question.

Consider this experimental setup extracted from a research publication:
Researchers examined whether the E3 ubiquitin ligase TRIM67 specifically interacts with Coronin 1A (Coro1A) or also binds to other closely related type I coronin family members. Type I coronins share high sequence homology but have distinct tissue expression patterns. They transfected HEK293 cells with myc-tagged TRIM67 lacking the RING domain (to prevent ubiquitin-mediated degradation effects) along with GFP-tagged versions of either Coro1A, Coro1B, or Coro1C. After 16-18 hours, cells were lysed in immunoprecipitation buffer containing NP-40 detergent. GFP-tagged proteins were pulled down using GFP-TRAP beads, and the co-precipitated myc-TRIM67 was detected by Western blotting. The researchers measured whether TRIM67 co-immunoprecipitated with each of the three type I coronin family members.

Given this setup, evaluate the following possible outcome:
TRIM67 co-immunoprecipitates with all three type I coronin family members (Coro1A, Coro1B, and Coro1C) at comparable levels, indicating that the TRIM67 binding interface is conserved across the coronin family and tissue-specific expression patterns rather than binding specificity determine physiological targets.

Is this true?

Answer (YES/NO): NO